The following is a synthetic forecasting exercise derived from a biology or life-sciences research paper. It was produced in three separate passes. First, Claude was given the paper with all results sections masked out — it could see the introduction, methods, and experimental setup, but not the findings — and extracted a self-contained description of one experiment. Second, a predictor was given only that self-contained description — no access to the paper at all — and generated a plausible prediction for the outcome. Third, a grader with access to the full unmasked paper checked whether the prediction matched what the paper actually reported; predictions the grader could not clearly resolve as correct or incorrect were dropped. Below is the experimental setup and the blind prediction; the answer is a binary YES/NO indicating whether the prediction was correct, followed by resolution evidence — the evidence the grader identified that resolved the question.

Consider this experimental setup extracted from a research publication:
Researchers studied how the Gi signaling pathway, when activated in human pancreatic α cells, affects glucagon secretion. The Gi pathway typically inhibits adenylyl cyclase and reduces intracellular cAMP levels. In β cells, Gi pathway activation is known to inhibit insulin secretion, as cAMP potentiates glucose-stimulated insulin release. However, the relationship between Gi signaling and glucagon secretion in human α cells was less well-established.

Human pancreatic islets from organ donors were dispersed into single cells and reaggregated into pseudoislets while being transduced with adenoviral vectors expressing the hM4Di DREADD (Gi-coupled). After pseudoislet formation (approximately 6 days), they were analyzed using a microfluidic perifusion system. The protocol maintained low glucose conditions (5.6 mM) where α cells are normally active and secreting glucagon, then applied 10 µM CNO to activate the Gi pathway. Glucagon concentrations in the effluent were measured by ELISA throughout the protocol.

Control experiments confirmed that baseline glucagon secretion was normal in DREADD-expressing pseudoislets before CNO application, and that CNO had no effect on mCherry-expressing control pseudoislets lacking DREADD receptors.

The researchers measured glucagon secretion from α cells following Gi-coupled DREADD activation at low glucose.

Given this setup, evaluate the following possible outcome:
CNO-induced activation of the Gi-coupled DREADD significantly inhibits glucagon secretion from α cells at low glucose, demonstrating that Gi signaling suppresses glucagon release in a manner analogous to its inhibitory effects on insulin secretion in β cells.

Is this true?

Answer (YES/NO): YES